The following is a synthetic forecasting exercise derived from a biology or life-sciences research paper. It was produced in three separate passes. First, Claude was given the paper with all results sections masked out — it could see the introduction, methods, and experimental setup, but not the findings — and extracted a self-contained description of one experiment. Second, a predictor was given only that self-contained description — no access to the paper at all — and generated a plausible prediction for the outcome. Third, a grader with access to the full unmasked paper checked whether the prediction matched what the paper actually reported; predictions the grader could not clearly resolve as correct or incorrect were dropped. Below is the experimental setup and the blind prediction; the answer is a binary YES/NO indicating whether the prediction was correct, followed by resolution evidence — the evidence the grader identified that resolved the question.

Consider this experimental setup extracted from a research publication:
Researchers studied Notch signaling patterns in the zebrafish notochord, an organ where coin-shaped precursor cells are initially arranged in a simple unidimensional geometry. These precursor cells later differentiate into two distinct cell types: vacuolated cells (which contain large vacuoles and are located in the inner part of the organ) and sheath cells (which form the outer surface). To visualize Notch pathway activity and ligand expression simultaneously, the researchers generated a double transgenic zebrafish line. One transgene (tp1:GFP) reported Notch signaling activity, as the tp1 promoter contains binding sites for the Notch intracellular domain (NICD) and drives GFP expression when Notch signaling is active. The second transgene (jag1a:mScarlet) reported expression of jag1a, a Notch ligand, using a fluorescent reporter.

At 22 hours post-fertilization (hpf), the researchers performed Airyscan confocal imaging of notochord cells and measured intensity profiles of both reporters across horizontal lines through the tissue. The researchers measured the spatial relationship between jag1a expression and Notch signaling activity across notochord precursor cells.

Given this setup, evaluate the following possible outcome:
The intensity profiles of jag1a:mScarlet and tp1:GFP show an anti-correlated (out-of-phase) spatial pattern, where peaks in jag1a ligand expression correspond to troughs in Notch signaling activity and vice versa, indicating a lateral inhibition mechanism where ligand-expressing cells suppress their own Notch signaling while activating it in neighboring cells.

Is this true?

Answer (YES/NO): YES